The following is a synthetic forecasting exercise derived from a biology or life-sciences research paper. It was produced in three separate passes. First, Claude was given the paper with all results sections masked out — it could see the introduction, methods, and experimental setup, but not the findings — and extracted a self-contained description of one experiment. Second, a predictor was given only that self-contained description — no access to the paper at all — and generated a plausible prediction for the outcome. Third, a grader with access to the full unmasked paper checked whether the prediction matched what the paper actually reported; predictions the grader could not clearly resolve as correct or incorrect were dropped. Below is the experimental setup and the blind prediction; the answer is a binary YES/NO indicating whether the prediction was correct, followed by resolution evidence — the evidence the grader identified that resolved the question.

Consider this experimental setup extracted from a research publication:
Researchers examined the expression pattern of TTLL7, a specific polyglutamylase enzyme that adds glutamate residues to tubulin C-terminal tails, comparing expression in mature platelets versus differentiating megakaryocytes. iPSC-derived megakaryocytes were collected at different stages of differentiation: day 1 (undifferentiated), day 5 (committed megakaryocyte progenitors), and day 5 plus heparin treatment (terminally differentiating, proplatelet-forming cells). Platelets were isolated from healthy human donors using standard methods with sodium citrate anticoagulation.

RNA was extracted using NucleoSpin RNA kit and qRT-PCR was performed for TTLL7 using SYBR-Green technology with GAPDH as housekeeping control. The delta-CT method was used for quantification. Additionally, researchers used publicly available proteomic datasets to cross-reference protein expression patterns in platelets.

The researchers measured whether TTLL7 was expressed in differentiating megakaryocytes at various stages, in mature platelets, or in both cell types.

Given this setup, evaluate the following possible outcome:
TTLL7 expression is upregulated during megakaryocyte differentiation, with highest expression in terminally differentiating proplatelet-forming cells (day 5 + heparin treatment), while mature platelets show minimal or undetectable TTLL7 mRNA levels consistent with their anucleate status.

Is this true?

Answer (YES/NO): NO